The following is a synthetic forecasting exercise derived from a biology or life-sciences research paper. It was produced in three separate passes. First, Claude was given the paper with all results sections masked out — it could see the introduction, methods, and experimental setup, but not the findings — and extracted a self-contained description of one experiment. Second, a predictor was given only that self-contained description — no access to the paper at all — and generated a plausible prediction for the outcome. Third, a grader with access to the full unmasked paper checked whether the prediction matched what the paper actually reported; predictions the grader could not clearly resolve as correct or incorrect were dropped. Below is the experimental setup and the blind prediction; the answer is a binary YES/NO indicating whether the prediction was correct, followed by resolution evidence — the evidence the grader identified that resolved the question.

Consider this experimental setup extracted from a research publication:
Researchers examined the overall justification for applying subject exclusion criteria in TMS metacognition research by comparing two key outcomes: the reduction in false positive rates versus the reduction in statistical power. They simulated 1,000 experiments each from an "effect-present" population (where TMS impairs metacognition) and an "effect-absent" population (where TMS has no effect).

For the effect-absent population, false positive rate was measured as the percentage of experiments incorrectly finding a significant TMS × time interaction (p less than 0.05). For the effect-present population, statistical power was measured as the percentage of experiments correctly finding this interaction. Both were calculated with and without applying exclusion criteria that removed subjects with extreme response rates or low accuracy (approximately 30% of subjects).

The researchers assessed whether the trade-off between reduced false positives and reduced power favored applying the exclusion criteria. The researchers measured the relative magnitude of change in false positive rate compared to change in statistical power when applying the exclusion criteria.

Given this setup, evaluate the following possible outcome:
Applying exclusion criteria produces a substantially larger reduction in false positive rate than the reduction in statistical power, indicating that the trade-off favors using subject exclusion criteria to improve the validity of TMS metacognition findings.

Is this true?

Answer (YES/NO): NO